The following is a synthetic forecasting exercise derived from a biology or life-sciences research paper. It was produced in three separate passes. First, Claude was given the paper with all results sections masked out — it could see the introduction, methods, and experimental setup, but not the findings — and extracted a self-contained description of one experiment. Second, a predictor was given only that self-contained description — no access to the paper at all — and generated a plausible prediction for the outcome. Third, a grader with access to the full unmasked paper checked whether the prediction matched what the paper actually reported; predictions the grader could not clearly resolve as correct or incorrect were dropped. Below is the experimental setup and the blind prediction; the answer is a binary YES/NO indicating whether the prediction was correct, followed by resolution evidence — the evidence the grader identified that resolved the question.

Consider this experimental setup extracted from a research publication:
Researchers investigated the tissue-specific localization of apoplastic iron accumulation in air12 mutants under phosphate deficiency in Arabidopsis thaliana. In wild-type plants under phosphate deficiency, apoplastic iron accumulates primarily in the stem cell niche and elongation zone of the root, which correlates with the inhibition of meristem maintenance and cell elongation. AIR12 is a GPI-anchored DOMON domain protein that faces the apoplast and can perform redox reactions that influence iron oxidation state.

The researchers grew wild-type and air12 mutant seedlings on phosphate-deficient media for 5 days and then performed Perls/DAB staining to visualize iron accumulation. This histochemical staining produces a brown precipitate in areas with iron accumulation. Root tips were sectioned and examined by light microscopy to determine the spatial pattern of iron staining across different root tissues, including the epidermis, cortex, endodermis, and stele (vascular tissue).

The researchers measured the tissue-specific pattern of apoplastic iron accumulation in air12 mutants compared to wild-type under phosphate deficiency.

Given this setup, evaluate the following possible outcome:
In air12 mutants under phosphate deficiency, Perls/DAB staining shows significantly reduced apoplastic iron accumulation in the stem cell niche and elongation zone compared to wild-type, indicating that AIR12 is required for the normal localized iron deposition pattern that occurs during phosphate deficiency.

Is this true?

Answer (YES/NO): NO